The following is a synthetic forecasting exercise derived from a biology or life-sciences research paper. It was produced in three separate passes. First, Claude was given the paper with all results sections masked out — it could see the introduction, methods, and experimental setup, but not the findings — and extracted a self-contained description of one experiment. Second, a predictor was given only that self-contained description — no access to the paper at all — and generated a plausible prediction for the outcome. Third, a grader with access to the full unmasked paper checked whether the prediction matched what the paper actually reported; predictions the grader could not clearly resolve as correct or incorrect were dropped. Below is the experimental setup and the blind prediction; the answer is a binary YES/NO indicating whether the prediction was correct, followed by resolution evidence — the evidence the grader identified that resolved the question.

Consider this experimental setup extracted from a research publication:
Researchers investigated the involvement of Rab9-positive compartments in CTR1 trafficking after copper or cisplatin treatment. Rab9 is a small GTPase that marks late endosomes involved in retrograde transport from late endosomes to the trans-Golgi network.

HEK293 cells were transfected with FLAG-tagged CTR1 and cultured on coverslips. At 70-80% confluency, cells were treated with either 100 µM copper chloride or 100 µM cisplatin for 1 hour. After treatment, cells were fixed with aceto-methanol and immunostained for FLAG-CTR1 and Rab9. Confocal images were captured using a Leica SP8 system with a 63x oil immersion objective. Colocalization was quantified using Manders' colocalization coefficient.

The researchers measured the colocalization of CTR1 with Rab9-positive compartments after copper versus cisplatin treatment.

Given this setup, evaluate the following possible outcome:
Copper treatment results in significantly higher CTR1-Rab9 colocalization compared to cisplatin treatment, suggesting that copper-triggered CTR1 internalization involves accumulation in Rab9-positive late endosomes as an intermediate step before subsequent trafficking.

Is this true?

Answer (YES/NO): YES